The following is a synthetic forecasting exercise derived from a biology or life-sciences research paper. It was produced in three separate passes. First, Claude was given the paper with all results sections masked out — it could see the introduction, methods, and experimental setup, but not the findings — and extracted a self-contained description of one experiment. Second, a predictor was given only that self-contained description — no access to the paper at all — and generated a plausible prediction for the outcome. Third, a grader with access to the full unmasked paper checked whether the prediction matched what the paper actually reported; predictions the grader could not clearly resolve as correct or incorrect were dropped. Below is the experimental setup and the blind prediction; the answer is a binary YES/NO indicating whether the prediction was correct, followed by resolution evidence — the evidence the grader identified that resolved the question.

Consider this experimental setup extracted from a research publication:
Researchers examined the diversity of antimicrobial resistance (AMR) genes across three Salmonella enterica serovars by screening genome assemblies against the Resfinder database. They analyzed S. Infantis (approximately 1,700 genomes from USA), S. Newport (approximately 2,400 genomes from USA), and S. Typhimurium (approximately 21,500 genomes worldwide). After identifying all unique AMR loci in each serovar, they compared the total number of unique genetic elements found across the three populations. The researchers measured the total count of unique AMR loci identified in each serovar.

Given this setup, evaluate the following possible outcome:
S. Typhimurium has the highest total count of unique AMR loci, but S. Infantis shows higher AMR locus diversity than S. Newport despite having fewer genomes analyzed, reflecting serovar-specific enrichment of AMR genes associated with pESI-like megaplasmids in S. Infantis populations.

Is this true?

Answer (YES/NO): NO